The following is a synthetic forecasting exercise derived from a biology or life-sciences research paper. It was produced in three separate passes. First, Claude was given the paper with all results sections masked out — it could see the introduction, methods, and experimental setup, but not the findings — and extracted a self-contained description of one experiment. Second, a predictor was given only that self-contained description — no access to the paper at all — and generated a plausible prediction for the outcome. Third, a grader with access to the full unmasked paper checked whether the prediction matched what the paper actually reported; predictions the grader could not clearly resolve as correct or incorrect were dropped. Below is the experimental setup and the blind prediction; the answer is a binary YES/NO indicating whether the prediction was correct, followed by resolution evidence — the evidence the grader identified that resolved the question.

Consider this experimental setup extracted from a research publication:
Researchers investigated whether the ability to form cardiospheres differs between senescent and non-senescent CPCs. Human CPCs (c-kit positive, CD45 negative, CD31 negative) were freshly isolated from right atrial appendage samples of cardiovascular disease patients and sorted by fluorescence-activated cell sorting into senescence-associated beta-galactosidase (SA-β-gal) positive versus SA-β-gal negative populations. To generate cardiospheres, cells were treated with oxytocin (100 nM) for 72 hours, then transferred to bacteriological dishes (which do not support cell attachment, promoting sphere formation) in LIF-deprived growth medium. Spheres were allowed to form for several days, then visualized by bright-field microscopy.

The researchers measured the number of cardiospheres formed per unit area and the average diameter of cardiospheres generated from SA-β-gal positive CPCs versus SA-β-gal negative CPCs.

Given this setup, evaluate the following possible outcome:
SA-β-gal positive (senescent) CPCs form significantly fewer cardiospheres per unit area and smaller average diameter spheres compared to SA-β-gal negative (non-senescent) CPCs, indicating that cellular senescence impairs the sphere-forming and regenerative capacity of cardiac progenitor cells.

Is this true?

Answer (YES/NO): NO